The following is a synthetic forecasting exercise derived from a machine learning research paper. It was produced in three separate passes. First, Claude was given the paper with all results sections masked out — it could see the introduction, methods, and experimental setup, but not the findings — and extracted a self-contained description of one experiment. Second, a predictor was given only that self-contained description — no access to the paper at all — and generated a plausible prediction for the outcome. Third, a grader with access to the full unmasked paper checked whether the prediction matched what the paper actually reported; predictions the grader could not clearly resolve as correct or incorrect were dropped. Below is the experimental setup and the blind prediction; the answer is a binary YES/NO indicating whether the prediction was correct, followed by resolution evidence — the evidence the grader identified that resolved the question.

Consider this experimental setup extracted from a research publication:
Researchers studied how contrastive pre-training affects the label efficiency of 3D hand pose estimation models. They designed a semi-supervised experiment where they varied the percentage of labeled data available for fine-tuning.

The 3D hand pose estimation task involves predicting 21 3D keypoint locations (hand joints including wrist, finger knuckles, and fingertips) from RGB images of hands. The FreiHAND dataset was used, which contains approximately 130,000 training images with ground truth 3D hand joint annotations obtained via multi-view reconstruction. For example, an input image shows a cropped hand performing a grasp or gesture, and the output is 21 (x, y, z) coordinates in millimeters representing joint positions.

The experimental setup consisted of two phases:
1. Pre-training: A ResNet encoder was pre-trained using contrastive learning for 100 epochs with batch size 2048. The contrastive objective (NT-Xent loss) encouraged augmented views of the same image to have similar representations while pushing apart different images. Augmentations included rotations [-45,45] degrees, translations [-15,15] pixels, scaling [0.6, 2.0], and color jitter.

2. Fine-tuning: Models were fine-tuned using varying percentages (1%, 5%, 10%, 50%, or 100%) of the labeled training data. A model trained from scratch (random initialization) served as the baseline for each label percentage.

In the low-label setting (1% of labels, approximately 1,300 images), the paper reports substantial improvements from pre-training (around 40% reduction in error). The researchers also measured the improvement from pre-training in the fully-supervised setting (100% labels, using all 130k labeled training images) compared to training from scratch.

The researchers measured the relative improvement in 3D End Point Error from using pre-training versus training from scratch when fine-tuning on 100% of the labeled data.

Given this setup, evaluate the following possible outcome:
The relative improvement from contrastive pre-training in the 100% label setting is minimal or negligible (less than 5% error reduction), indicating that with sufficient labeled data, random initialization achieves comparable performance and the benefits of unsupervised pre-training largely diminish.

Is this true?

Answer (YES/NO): NO